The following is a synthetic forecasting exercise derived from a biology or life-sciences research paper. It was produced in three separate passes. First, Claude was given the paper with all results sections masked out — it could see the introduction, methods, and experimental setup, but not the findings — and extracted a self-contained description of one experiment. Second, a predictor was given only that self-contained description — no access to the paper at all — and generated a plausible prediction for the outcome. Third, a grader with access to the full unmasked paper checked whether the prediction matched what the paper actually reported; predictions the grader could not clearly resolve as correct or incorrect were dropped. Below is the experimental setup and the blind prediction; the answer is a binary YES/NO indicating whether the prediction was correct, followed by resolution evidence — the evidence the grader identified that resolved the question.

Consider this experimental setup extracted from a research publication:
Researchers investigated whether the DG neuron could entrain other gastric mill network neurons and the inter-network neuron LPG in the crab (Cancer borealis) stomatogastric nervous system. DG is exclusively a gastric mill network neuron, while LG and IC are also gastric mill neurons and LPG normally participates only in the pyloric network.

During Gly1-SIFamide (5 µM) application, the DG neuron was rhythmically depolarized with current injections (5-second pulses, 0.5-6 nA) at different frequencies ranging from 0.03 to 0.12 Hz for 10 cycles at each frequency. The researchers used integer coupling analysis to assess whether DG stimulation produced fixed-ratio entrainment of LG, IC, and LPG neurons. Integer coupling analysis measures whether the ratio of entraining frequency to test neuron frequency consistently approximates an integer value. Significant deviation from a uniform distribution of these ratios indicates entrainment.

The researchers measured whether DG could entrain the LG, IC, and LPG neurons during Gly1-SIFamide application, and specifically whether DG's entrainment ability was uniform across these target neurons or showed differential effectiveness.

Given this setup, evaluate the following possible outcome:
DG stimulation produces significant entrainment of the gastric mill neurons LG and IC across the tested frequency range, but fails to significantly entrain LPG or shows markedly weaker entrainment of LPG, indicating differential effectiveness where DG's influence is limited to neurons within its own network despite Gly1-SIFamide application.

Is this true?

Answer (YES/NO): NO